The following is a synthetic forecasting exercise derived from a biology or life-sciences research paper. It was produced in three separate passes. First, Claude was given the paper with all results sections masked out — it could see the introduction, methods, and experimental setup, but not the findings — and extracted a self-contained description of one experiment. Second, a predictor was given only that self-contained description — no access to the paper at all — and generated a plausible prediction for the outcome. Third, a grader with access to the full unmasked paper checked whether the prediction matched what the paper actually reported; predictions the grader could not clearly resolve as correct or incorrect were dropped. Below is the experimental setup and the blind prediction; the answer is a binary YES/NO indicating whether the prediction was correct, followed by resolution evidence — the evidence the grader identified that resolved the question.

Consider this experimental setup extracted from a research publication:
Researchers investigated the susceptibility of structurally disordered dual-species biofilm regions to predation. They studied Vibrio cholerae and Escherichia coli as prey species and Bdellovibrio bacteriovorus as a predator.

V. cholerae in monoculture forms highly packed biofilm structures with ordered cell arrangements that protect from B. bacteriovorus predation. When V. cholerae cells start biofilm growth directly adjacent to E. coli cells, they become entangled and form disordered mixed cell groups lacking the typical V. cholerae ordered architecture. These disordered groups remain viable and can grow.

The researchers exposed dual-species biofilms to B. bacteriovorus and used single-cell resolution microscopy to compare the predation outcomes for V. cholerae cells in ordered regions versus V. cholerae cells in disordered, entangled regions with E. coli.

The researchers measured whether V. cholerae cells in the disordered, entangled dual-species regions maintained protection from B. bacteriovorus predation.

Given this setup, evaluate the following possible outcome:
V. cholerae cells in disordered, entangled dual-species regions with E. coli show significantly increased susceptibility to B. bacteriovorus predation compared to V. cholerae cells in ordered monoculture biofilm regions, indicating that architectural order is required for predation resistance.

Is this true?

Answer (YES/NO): YES